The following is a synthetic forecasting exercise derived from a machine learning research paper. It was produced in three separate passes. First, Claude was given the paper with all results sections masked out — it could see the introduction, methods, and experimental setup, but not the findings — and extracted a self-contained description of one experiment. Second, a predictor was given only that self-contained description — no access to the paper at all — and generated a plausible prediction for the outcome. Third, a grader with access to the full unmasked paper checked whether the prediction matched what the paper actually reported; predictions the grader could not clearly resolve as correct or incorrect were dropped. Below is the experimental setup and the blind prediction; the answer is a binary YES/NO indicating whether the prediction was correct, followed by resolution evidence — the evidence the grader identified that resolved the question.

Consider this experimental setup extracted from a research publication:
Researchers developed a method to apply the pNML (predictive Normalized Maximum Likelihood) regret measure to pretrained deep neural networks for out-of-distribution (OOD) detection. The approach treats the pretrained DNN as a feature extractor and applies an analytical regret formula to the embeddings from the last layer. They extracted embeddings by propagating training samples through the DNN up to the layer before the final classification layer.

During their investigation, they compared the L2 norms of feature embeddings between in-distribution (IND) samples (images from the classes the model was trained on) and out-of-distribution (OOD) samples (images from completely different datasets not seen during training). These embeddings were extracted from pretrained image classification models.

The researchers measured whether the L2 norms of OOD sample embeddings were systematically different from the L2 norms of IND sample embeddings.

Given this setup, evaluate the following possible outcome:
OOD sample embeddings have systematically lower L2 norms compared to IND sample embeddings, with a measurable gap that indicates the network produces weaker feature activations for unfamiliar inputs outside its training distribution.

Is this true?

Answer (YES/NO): YES